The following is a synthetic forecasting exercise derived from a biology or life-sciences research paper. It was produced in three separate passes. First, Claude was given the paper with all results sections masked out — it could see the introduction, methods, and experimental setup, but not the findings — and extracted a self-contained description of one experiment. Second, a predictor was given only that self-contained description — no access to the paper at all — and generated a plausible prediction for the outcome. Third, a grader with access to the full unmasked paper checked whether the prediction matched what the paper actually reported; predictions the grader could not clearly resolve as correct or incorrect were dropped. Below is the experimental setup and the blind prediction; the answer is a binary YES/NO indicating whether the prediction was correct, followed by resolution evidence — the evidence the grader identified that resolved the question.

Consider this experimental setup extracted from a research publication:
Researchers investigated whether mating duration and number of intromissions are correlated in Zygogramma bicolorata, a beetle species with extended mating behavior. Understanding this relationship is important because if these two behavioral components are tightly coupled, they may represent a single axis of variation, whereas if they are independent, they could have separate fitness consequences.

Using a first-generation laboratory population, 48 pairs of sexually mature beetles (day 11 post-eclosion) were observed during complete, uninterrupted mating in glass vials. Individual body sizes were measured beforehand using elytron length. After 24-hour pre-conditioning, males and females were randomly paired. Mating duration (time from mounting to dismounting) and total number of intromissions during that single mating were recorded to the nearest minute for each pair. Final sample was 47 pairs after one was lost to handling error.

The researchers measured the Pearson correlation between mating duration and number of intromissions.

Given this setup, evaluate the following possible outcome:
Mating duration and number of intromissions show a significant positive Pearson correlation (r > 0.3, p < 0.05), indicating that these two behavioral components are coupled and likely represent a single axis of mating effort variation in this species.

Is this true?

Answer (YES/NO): YES